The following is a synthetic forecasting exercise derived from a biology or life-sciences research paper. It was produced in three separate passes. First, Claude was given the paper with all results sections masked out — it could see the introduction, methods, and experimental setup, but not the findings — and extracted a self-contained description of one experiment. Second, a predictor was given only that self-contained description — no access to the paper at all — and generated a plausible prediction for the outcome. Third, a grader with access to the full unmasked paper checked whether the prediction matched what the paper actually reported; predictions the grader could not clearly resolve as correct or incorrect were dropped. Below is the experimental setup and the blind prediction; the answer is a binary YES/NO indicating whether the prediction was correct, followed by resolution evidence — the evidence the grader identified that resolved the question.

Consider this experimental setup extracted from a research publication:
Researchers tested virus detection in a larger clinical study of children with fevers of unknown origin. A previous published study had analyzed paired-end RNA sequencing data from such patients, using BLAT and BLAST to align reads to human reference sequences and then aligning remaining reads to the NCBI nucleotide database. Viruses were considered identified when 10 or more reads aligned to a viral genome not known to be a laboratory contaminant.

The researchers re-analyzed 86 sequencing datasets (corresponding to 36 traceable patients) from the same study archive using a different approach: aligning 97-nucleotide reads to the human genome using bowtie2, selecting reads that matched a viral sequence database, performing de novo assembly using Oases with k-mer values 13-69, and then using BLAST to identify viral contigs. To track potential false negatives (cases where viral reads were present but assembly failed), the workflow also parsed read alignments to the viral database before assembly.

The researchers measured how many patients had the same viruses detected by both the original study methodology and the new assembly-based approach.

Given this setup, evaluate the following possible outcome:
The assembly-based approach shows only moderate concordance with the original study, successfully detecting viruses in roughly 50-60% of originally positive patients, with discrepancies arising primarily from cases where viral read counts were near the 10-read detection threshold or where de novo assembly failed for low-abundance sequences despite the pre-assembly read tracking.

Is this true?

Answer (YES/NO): NO